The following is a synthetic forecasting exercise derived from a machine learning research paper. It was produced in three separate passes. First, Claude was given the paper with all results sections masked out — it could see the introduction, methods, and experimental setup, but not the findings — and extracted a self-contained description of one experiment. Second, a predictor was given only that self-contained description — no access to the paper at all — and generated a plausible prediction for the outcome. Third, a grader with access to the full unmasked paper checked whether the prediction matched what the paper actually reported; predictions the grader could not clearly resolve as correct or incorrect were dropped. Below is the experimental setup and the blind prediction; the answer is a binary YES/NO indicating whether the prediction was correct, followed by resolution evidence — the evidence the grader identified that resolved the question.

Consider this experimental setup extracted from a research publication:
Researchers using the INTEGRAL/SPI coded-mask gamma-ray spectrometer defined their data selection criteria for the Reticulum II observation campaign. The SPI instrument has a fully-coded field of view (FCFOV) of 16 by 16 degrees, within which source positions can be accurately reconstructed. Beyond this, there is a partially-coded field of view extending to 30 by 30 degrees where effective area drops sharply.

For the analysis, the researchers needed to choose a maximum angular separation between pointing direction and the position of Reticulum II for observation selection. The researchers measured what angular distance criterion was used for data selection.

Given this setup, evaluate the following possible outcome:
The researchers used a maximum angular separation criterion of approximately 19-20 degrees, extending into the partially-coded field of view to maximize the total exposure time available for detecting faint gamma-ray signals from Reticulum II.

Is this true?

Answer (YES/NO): NO